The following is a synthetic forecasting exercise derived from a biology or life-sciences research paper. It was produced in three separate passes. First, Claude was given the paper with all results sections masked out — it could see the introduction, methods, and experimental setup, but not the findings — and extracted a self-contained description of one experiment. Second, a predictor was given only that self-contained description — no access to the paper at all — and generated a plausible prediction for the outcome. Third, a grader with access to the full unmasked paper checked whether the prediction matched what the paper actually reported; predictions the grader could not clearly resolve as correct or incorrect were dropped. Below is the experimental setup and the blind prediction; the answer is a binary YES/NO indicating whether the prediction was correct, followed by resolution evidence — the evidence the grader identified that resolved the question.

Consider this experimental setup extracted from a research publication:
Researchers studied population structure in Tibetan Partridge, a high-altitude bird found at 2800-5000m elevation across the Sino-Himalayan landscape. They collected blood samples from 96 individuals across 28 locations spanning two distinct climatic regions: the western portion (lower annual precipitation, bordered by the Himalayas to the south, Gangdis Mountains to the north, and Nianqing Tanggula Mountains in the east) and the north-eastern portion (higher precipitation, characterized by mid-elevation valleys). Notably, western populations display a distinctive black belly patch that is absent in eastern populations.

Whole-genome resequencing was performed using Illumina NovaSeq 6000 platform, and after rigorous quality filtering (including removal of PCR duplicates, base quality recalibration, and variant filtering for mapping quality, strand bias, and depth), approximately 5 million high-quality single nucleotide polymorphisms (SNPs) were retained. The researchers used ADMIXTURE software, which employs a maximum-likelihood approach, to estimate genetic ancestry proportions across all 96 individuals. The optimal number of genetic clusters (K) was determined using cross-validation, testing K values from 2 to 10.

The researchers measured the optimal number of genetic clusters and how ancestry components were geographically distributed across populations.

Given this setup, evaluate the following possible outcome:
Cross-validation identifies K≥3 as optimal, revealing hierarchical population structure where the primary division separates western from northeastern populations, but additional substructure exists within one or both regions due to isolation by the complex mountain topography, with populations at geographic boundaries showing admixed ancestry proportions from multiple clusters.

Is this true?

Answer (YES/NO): YES